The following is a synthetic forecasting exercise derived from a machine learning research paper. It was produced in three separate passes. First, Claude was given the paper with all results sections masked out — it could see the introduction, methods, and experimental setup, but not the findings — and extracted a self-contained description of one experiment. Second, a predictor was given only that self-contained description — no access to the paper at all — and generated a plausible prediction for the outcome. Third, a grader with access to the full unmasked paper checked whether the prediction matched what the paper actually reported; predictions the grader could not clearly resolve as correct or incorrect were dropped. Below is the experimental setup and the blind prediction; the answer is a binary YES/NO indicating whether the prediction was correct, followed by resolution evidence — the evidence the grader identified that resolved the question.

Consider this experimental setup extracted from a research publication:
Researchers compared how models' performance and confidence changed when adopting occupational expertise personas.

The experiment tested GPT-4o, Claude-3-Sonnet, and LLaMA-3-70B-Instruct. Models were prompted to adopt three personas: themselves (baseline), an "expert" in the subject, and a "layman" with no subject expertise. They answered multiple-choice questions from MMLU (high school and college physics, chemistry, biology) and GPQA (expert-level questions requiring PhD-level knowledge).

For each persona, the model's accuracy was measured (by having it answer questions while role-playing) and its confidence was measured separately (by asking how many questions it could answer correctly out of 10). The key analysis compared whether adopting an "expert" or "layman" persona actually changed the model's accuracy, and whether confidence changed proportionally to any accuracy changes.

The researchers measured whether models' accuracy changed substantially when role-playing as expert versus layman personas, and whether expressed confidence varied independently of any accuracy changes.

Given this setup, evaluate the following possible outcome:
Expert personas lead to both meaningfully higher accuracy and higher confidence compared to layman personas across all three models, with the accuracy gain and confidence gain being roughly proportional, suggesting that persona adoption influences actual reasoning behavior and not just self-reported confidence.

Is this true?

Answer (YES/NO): NO